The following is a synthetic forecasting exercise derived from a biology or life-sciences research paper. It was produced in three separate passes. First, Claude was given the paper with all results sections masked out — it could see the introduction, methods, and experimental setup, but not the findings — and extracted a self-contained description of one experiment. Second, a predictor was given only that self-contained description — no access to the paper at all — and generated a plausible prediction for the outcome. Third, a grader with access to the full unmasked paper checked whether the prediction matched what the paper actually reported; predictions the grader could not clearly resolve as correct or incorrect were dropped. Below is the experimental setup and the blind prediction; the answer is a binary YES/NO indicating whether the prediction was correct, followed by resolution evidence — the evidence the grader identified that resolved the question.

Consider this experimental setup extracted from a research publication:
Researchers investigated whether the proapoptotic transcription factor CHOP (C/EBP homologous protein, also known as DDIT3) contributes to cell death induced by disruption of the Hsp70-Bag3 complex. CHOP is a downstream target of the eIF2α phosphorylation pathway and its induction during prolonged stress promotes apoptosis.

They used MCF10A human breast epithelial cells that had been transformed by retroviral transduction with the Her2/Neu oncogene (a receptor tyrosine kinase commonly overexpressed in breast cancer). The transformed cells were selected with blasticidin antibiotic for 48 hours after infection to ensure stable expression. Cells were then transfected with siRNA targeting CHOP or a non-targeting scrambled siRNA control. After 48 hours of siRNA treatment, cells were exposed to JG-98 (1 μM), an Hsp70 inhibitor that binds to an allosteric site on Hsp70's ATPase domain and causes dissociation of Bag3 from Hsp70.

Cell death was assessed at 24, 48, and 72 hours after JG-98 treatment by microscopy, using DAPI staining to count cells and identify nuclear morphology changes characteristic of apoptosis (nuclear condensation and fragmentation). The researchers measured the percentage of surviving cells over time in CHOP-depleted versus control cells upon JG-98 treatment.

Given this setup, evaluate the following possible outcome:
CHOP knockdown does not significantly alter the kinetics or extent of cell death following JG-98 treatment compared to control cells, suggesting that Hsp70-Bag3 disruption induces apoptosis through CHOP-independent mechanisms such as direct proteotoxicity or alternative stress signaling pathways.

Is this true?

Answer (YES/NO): NO